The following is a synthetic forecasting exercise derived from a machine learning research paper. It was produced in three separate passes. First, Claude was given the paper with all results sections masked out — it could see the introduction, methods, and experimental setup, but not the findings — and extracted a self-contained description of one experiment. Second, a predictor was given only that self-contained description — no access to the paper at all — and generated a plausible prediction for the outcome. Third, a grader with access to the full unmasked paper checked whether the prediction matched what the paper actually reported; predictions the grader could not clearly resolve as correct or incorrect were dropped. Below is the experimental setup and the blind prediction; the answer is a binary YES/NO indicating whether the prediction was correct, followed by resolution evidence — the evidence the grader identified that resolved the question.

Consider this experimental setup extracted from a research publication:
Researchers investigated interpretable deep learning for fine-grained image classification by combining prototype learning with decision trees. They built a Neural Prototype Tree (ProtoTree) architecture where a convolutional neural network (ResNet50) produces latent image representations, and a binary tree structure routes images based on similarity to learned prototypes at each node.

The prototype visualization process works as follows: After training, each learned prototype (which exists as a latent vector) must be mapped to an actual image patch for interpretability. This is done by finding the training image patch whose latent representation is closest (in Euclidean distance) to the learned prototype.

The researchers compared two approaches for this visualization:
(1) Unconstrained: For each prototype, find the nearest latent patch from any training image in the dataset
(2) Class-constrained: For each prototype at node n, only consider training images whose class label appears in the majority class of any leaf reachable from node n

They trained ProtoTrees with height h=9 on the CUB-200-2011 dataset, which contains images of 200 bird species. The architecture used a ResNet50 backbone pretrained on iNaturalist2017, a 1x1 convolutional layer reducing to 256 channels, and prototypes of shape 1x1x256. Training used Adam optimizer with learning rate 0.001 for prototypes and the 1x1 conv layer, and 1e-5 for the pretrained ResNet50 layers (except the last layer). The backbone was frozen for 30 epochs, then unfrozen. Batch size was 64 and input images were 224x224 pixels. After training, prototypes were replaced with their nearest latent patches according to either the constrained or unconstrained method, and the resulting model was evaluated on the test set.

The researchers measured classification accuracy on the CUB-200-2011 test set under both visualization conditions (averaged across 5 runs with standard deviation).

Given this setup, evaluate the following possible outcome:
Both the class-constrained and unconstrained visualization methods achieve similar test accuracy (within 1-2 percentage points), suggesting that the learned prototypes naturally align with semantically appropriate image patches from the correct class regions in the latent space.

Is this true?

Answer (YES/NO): YES